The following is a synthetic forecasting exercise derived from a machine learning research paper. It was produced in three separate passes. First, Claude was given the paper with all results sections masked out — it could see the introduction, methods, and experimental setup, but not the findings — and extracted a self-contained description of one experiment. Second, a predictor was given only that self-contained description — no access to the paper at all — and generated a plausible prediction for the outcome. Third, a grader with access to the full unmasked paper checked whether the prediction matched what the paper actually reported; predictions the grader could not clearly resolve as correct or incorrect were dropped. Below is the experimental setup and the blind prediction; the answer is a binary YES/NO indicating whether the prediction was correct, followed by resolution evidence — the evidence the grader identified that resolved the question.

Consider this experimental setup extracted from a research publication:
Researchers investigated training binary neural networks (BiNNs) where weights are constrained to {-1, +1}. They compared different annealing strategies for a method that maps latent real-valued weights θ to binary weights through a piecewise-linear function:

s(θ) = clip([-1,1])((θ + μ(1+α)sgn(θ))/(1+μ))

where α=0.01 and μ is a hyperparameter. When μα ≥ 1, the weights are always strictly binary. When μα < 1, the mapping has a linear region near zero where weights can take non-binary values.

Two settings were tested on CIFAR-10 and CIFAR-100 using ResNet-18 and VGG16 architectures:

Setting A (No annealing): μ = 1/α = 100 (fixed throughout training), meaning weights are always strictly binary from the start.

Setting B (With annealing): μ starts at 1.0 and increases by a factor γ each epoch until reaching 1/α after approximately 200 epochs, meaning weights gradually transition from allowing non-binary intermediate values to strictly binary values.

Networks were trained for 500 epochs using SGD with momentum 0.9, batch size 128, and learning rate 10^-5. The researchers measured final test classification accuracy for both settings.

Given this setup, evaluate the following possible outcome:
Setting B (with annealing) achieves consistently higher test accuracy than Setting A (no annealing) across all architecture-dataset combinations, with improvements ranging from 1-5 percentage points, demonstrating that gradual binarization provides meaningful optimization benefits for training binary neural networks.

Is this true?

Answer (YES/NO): NO